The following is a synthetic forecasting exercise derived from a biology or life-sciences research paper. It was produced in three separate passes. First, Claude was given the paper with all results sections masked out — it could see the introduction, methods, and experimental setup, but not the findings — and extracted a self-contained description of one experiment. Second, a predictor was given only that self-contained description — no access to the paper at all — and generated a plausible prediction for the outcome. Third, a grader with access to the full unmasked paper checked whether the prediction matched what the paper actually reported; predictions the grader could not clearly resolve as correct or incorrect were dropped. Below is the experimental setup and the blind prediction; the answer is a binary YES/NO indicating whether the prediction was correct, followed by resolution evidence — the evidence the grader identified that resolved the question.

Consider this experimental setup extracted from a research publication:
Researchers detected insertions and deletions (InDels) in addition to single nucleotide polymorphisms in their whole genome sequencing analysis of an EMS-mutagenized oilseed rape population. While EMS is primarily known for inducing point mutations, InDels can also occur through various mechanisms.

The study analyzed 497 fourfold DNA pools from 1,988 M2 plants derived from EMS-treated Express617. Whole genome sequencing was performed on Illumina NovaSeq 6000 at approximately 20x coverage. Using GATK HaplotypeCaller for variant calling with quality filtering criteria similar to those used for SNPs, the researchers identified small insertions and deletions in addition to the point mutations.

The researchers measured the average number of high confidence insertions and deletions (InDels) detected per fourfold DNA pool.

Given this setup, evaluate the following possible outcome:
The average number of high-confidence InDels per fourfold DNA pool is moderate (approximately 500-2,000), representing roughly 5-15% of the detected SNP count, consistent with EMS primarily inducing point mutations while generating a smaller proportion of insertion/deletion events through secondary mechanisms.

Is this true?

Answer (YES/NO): NO